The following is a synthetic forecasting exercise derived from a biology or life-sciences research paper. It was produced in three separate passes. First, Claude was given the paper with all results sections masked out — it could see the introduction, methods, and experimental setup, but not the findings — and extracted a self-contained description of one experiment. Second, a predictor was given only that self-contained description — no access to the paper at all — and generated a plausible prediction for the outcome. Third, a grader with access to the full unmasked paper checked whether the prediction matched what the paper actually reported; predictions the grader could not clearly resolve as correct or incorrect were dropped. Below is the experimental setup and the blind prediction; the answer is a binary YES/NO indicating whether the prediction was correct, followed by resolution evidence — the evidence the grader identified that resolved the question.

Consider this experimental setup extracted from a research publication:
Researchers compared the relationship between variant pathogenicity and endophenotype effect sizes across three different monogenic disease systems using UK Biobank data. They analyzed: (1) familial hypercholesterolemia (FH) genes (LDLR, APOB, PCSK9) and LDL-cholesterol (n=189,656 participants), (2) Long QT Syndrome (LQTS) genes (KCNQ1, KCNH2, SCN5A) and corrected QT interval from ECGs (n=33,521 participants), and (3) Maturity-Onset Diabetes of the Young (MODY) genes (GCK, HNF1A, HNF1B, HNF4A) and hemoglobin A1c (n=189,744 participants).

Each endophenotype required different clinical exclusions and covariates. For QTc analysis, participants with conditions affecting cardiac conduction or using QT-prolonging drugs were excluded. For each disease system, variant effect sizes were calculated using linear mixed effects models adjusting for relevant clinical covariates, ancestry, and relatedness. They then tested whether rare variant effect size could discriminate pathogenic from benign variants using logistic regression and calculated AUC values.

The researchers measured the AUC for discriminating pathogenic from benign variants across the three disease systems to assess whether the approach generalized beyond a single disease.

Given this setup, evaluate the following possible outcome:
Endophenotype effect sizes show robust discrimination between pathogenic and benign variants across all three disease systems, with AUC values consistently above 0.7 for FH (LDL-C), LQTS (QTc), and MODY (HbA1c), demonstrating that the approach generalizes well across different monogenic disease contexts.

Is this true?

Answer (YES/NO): YES